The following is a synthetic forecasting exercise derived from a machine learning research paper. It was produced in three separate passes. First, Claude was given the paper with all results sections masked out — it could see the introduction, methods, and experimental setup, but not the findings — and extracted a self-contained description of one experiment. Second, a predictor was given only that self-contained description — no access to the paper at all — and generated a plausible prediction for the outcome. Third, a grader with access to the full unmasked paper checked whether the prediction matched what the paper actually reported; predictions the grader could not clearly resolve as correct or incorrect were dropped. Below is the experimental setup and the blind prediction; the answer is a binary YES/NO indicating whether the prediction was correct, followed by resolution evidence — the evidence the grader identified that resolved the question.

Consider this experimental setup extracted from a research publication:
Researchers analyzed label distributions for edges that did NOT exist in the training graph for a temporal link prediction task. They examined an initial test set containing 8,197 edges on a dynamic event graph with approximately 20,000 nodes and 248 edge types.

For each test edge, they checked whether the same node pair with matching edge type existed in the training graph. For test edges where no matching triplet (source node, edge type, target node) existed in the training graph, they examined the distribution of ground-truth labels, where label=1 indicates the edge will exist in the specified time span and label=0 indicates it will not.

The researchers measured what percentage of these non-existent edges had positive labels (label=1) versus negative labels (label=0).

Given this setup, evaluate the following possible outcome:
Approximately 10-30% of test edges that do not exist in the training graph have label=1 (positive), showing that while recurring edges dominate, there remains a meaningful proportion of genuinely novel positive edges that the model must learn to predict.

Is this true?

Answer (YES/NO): NO